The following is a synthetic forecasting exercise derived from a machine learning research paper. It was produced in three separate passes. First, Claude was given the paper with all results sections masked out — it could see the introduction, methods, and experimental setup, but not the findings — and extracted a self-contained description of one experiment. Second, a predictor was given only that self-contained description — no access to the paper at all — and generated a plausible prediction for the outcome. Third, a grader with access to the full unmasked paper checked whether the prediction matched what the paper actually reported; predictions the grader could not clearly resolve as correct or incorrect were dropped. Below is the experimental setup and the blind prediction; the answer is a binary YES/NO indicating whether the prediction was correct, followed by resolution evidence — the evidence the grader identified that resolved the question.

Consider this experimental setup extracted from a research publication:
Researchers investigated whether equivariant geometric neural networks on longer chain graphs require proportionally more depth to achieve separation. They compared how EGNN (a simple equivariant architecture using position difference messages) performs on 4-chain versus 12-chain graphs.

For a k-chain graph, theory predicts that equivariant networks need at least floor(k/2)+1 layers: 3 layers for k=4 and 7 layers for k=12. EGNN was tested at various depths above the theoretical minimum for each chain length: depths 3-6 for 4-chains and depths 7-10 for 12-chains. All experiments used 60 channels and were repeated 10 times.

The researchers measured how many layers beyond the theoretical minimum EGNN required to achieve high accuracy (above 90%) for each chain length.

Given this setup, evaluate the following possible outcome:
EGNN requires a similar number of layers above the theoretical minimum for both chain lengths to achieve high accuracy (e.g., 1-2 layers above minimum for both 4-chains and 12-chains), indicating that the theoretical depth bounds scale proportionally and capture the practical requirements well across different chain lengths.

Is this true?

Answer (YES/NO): NO